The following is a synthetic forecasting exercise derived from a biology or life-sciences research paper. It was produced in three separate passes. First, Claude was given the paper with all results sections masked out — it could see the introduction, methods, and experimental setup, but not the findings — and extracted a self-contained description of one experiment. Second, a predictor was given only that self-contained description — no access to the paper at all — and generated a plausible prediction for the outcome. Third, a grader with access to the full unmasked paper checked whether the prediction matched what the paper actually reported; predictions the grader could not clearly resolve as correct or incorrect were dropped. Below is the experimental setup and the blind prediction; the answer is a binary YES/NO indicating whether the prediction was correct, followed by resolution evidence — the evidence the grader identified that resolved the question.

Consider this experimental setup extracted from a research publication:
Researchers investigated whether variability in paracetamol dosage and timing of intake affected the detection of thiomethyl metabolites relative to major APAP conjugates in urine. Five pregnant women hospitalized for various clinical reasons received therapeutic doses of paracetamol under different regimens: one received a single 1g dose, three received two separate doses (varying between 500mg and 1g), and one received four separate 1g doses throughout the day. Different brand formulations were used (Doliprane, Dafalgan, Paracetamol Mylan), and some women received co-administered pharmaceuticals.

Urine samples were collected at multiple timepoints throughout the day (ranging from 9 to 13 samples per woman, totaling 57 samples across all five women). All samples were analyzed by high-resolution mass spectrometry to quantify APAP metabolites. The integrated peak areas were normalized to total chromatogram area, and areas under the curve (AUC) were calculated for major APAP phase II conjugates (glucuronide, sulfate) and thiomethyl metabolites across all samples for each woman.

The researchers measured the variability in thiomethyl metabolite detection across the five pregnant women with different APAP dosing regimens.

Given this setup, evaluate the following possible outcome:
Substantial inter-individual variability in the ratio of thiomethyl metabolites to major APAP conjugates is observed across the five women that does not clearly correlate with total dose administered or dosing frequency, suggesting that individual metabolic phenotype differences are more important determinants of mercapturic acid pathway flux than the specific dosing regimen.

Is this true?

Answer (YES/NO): YES